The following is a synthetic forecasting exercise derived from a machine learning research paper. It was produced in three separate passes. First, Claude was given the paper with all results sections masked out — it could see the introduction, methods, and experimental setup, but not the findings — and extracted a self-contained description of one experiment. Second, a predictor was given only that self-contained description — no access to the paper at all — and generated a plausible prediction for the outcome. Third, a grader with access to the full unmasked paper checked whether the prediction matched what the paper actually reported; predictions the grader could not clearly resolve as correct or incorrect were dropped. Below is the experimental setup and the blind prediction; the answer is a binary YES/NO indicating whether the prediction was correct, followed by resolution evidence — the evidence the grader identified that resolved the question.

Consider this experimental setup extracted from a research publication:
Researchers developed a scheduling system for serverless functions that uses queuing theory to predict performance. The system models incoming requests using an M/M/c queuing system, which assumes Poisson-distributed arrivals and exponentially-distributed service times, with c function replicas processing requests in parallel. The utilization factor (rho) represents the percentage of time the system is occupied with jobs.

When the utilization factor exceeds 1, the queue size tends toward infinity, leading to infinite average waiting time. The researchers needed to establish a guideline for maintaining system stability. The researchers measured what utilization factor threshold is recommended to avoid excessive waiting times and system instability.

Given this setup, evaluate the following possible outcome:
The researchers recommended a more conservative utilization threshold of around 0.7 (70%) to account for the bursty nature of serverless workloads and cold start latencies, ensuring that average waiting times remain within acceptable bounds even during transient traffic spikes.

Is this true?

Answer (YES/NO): NO